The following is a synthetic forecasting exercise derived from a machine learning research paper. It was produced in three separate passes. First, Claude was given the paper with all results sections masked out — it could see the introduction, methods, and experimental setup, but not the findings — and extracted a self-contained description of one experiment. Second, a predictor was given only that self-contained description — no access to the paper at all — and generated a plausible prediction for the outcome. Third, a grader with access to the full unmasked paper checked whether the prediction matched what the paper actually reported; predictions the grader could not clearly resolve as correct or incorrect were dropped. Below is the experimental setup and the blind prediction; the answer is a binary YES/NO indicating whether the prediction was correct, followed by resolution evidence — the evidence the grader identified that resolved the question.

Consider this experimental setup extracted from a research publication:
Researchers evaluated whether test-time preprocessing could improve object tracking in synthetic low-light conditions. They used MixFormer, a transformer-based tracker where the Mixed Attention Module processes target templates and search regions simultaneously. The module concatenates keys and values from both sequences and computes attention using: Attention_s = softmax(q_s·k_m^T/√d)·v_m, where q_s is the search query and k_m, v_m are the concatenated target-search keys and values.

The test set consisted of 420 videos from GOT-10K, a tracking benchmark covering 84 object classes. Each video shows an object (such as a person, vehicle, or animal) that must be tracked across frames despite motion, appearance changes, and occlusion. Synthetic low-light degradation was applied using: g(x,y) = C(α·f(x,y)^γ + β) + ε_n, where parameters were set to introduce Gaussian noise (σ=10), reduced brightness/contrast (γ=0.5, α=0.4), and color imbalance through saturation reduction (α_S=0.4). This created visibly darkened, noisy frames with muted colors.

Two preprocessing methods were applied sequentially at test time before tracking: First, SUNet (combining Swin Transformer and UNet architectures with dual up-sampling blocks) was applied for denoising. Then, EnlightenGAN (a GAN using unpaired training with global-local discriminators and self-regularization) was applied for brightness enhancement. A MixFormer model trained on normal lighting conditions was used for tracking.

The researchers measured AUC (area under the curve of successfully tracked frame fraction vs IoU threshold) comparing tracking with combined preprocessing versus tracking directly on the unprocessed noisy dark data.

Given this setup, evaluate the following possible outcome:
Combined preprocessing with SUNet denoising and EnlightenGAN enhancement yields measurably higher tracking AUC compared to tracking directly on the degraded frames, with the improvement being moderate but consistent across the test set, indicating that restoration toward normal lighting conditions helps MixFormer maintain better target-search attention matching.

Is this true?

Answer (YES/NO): YES